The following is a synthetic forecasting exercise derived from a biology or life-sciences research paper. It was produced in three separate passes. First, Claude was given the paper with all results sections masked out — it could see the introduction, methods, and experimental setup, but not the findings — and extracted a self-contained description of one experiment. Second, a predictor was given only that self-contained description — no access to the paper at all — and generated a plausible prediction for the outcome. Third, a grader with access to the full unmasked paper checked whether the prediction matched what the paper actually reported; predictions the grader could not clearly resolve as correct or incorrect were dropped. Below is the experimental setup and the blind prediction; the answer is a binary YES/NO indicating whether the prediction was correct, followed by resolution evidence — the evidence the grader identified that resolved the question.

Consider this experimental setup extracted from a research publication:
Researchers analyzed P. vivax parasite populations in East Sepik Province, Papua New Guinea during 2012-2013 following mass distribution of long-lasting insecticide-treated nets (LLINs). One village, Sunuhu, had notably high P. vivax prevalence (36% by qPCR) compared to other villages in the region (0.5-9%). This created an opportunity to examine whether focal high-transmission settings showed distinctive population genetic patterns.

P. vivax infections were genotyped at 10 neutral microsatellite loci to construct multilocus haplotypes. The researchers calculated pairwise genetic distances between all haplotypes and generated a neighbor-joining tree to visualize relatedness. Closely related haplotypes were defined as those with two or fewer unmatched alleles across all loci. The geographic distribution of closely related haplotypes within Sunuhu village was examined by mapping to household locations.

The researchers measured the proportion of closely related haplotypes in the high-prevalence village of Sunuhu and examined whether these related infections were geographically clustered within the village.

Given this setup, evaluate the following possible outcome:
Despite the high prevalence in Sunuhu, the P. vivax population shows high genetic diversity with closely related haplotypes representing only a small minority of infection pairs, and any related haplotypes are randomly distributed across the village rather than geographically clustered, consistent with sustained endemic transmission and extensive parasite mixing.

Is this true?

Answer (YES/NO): NO